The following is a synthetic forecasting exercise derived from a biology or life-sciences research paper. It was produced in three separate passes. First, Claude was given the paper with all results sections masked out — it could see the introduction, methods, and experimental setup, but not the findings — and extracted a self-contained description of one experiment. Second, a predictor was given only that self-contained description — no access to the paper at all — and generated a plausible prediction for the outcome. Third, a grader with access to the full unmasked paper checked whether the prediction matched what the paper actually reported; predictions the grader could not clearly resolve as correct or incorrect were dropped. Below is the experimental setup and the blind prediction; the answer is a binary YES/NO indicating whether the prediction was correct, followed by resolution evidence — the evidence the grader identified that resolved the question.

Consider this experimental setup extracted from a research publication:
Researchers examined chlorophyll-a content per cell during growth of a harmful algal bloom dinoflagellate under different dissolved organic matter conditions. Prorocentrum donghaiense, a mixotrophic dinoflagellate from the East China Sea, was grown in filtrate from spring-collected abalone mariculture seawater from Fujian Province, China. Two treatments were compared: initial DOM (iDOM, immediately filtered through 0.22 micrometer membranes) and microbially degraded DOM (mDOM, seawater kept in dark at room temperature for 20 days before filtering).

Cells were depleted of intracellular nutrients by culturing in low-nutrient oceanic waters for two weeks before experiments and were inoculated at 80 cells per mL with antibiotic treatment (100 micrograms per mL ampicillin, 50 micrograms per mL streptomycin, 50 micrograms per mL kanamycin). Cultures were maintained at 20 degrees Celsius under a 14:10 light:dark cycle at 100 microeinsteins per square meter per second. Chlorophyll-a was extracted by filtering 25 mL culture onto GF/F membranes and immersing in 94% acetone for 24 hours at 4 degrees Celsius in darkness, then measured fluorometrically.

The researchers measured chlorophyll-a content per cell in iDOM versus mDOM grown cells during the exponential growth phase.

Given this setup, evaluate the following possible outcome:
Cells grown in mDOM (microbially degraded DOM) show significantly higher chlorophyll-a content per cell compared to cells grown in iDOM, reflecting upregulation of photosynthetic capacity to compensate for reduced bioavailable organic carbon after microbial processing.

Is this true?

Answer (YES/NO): NO